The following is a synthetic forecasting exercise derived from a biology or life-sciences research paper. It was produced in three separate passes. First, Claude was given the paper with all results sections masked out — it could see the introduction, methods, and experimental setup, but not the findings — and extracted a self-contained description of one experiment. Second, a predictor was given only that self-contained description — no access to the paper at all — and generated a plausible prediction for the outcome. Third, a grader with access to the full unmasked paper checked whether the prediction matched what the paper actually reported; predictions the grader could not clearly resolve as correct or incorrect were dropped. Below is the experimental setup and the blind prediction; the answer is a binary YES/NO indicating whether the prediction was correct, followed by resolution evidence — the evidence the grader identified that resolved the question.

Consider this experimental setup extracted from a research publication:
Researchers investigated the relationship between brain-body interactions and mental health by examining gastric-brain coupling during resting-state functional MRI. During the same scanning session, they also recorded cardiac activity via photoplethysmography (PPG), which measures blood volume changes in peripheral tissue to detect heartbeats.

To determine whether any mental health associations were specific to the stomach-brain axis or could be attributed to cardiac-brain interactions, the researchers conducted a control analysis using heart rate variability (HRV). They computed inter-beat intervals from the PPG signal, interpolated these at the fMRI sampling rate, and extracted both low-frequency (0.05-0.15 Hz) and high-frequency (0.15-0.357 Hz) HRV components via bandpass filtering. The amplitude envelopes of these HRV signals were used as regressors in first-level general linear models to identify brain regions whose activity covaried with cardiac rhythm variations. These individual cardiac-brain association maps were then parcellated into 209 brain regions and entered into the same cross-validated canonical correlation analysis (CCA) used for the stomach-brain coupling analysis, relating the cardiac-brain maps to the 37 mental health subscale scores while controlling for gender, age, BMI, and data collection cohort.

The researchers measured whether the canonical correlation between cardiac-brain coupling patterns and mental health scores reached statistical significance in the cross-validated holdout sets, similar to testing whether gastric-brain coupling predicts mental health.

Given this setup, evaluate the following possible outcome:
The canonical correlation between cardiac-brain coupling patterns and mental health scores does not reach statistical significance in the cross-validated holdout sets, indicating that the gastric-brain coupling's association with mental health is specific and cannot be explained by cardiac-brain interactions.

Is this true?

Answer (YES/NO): YES